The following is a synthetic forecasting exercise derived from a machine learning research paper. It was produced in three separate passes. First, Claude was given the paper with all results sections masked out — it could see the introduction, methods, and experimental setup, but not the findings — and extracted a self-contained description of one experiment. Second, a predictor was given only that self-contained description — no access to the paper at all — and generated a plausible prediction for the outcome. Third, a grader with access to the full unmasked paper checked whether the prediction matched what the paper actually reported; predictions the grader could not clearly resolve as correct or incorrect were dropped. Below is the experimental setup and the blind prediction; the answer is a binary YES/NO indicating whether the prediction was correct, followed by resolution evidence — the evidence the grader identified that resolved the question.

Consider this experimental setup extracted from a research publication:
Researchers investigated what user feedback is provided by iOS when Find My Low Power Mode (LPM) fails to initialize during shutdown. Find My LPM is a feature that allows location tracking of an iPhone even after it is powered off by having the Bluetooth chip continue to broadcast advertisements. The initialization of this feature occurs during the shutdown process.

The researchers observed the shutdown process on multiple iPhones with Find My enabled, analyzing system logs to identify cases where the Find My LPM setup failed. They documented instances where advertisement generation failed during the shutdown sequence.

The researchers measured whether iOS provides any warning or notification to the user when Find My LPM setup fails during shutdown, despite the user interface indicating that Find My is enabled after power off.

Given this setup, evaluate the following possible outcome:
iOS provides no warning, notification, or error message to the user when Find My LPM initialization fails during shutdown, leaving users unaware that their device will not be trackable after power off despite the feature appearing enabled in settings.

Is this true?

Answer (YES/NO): YES